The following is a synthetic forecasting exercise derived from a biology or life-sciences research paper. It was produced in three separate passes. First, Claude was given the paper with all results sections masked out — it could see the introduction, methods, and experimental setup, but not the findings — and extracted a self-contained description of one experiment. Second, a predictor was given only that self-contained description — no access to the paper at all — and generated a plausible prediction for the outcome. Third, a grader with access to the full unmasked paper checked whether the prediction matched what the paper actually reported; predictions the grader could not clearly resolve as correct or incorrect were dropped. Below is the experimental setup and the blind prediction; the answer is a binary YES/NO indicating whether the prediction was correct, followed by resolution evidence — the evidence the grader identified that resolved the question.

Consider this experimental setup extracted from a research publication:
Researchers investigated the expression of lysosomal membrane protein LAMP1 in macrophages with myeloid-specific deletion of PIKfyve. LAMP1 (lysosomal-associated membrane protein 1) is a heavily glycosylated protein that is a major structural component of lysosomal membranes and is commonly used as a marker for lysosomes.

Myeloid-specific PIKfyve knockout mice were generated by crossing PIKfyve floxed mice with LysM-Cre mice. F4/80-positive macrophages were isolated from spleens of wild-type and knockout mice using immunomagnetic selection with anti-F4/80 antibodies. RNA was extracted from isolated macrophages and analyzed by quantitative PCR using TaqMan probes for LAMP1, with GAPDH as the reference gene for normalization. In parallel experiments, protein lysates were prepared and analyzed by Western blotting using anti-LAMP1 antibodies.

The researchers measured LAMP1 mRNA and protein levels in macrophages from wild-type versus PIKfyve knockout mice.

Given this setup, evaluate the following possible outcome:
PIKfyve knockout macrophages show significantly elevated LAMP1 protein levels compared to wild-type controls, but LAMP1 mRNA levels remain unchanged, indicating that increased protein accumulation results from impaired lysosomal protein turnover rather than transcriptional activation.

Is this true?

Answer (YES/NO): YES